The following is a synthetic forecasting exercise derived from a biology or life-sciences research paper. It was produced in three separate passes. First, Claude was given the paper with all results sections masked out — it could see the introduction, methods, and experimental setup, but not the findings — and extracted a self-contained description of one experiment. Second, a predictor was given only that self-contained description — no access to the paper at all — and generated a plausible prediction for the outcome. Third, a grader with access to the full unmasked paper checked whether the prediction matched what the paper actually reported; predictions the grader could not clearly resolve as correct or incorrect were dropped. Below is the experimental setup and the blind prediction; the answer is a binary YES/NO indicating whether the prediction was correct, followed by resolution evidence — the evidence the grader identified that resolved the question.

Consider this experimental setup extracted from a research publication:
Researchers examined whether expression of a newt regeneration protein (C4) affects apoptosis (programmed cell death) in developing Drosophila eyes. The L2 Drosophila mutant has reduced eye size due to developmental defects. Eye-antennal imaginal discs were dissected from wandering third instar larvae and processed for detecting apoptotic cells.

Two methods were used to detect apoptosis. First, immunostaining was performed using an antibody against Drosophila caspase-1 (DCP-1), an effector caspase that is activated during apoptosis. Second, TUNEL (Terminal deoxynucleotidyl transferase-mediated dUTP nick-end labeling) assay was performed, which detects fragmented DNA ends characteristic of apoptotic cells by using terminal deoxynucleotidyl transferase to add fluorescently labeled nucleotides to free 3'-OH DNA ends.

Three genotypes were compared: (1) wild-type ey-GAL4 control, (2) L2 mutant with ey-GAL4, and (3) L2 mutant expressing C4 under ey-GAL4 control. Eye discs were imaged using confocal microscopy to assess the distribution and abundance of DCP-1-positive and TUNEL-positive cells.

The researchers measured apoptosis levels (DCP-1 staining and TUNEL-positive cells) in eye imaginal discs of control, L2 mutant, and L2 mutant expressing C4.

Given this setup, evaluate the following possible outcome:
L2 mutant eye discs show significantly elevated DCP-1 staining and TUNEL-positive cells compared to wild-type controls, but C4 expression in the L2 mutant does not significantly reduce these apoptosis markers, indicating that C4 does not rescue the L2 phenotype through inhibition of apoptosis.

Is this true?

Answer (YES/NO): NO